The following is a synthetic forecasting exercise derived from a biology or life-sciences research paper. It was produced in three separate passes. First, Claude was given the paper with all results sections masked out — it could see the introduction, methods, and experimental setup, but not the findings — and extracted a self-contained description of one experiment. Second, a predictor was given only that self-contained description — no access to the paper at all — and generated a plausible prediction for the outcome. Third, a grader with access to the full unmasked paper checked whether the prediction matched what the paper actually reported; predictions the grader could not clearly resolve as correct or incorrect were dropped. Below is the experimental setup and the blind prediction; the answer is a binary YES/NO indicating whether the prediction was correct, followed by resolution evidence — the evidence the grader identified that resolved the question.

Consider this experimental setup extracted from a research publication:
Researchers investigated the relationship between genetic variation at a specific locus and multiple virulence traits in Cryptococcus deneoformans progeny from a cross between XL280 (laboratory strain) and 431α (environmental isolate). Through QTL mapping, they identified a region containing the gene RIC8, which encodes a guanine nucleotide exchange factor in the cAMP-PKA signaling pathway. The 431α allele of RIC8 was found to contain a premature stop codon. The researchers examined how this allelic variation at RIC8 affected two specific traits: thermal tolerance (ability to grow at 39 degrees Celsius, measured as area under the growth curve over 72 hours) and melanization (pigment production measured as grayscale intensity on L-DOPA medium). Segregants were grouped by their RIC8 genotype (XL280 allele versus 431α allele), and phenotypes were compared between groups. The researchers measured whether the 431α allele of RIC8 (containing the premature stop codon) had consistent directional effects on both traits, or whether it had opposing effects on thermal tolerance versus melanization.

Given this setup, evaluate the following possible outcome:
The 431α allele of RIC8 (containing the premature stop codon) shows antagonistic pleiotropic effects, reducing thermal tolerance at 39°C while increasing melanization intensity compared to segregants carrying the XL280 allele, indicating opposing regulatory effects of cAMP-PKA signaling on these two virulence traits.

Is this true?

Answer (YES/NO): NO